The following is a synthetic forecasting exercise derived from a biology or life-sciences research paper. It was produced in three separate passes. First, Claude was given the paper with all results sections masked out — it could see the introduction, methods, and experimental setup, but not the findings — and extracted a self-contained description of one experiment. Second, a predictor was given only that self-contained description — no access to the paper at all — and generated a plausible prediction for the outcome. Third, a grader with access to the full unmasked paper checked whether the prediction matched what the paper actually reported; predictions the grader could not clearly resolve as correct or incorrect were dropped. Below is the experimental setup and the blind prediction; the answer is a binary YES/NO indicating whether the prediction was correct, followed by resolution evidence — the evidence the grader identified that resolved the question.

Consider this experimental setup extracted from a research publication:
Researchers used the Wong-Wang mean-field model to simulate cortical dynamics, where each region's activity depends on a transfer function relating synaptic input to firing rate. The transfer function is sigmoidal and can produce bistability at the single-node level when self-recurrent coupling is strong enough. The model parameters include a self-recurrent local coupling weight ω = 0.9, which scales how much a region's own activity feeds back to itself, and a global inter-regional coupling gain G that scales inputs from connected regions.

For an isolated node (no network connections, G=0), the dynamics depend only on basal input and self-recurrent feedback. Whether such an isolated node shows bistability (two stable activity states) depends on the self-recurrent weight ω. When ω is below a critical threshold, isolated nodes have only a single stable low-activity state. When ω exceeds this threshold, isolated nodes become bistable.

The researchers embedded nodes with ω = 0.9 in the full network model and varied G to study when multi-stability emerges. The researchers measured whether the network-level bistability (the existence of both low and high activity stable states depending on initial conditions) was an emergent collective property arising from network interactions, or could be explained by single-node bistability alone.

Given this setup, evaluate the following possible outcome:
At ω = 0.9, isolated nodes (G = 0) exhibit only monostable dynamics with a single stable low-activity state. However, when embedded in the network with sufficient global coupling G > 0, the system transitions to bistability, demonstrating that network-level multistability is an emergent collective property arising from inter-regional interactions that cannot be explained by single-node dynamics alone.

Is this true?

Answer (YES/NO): YES